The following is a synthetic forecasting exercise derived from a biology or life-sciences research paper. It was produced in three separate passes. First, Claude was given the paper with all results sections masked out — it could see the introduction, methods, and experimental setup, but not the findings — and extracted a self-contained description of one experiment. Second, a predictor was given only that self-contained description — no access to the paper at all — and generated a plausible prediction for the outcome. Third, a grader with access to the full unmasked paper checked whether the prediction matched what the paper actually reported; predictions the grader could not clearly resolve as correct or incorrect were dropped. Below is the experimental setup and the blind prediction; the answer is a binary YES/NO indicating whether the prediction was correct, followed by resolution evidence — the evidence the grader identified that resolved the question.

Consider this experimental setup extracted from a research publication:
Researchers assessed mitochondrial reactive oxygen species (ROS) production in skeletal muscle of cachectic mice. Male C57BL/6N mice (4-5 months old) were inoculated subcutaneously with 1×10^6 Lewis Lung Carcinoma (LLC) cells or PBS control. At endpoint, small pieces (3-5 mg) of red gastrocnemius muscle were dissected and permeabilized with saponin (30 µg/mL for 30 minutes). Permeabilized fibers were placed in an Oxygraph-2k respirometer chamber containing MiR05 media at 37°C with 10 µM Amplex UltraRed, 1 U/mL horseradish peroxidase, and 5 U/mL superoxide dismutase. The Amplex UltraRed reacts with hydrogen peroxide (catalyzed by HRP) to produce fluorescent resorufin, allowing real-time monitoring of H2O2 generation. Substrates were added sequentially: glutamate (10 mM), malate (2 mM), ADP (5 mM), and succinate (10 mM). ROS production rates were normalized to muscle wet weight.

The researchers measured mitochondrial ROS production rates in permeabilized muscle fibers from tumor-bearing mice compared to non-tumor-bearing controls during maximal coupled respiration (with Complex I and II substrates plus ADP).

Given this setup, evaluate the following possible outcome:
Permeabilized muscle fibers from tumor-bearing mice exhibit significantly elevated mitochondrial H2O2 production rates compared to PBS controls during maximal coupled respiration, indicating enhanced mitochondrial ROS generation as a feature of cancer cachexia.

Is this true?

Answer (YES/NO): YES